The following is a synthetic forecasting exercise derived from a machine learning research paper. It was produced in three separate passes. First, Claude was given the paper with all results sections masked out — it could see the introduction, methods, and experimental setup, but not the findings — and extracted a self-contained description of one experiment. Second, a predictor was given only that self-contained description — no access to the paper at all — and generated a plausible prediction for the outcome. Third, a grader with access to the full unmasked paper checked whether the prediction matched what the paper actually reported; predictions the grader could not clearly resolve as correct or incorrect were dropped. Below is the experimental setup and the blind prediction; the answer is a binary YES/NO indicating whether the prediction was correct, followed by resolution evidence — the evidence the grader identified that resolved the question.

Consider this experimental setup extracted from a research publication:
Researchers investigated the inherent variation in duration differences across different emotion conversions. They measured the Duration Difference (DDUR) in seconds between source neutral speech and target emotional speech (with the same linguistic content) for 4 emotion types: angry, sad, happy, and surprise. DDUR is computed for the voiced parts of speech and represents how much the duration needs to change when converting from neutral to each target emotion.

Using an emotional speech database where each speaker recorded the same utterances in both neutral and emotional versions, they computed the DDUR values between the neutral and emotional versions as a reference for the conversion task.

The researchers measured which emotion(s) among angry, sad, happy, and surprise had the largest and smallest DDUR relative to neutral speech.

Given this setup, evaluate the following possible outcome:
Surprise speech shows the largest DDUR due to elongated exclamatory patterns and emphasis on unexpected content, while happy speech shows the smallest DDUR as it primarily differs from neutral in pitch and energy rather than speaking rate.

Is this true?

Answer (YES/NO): NO